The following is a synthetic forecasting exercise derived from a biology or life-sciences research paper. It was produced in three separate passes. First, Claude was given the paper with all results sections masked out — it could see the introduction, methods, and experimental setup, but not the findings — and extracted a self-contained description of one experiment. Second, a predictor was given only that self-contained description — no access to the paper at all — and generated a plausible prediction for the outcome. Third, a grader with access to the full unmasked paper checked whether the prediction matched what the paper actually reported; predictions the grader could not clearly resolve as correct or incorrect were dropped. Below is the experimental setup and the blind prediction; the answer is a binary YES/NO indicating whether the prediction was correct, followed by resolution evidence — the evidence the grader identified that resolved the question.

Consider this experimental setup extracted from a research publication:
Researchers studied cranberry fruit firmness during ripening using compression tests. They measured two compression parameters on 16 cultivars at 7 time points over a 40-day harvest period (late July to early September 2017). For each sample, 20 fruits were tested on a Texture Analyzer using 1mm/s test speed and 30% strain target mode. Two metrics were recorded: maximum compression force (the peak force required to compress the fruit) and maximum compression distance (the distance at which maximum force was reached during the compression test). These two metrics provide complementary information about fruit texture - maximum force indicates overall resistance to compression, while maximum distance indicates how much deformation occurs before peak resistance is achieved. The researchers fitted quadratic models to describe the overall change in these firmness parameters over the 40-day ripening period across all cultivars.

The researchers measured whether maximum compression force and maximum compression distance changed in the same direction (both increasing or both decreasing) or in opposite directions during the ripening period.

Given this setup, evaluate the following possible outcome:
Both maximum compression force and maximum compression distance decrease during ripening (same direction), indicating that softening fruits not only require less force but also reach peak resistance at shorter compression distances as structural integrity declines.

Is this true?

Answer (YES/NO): NO